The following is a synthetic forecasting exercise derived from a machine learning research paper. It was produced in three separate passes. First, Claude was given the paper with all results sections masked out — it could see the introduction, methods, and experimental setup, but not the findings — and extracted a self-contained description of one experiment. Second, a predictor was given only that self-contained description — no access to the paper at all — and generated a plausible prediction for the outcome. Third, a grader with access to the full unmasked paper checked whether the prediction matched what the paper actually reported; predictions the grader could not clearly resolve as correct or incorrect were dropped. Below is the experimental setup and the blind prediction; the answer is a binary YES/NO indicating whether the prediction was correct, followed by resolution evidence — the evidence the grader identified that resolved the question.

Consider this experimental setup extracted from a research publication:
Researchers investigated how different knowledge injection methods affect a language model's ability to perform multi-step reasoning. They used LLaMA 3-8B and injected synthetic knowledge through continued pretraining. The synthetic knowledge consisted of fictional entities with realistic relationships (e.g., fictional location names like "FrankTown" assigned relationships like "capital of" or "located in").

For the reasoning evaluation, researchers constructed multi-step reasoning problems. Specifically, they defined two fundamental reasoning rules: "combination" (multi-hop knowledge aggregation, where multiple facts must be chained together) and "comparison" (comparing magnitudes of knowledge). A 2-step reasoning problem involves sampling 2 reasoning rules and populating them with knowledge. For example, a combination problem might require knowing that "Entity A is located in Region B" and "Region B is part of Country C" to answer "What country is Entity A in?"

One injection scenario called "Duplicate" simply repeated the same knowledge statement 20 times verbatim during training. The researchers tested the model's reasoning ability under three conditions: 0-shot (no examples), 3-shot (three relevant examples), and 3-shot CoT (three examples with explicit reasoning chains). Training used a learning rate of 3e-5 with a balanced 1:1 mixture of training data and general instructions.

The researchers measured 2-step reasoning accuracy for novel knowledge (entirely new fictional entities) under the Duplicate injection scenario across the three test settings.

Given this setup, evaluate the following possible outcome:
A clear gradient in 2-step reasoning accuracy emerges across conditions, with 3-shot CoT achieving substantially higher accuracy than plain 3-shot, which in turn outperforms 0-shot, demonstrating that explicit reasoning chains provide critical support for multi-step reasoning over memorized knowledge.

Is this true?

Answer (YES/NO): NO